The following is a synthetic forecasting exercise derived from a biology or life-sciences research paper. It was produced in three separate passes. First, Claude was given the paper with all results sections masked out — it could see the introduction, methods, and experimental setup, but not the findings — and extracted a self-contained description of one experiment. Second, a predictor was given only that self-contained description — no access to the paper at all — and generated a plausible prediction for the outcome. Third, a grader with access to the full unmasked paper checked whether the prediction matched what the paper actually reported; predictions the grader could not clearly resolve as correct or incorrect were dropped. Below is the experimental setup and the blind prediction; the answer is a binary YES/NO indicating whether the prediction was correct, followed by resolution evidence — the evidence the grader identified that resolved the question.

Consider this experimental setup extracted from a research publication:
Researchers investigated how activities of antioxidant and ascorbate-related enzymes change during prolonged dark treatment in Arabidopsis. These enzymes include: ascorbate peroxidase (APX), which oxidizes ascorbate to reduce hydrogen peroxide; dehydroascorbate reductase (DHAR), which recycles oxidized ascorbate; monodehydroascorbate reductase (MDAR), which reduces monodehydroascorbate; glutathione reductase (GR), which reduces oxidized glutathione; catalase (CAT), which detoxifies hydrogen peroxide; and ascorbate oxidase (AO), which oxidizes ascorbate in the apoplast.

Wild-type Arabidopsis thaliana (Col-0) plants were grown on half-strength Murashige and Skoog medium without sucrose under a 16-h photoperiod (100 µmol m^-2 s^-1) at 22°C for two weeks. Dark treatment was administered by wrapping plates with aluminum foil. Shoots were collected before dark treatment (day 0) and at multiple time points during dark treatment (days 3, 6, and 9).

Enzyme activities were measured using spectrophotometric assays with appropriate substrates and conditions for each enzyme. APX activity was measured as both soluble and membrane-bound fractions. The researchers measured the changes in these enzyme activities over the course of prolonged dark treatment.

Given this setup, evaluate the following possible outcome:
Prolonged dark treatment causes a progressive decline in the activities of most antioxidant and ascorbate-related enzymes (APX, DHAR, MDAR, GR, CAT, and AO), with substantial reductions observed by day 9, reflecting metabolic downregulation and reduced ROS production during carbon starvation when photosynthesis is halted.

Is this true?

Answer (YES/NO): NO